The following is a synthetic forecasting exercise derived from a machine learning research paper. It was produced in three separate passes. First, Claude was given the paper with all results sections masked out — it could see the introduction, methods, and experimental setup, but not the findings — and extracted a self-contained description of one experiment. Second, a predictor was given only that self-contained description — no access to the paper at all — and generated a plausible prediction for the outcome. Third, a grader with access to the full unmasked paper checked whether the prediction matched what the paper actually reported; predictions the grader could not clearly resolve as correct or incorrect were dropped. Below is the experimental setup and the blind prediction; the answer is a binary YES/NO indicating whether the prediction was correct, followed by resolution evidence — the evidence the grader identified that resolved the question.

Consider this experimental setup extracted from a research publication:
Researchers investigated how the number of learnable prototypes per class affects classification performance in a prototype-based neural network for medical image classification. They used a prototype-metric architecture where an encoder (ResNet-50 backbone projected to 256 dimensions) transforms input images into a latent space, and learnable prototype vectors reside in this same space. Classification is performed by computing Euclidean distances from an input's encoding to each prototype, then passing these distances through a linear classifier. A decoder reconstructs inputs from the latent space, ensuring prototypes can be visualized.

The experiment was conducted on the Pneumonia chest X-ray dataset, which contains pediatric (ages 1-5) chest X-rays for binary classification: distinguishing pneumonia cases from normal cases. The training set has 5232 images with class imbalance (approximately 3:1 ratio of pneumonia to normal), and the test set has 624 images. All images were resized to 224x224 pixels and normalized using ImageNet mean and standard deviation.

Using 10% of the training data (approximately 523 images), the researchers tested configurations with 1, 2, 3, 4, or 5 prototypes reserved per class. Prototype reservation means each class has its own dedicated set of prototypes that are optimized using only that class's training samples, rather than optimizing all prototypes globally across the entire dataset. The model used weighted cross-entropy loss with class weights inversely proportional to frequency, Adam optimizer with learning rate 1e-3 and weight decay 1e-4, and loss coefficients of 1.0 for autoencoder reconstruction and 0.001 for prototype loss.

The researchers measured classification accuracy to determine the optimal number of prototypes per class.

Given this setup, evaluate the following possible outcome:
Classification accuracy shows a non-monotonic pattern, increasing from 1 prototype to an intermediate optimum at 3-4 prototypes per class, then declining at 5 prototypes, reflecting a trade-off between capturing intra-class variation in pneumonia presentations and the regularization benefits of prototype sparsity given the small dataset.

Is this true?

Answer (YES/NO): NO